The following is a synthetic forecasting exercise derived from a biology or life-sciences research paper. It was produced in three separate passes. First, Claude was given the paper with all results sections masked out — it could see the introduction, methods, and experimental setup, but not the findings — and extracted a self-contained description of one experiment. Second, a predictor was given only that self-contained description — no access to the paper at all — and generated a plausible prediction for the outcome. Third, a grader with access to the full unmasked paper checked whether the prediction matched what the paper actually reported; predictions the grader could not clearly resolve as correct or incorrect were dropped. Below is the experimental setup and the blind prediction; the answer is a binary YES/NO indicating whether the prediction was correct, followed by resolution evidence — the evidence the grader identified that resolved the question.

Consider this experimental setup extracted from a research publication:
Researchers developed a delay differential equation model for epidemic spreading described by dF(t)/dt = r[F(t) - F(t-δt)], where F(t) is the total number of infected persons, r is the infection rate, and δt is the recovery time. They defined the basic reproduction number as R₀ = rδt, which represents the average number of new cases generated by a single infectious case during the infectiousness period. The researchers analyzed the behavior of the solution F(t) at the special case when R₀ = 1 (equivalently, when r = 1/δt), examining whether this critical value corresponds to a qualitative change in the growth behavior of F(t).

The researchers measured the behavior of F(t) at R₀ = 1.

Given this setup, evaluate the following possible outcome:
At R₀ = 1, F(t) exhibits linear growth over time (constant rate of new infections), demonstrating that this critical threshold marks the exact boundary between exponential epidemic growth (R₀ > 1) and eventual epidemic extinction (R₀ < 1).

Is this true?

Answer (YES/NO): YES